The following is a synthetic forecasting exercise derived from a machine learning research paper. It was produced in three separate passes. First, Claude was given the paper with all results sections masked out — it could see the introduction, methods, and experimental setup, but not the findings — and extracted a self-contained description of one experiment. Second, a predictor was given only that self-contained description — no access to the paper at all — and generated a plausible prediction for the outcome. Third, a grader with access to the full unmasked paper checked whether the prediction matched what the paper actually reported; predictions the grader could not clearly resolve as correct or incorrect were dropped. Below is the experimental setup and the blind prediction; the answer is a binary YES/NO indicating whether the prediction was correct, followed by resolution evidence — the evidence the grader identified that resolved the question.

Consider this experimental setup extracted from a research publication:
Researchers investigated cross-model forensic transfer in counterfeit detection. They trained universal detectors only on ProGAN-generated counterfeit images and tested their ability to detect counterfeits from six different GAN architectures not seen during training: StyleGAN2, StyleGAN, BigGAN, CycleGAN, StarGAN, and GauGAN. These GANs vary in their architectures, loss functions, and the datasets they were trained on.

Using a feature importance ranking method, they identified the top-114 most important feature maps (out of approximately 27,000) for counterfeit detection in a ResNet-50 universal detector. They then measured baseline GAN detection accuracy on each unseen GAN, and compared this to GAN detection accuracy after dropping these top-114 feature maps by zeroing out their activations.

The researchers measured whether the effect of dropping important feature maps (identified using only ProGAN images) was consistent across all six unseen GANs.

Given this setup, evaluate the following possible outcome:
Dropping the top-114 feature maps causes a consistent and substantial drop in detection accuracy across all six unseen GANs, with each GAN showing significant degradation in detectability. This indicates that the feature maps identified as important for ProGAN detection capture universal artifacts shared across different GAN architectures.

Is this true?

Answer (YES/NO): YES